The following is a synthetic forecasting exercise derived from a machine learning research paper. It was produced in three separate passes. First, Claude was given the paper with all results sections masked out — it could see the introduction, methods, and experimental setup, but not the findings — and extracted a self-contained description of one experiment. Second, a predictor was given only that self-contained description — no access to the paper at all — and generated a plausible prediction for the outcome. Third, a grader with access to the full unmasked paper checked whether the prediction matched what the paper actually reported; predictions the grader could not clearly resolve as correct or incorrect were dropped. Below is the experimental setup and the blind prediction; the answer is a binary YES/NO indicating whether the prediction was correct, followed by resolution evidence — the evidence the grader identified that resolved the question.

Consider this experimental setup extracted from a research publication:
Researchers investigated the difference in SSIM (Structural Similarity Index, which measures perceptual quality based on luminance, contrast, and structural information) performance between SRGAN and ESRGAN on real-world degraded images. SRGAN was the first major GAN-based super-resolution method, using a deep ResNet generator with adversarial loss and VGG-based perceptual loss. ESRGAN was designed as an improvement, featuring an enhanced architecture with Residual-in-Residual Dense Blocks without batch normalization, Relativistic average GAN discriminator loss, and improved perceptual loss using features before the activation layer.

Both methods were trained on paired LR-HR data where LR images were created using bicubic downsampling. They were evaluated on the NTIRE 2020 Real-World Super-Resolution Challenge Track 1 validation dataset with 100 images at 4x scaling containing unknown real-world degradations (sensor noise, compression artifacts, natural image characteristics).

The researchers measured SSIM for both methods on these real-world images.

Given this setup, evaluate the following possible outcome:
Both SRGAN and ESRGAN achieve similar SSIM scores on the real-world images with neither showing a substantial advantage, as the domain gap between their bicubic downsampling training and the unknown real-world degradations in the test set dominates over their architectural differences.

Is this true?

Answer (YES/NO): NO